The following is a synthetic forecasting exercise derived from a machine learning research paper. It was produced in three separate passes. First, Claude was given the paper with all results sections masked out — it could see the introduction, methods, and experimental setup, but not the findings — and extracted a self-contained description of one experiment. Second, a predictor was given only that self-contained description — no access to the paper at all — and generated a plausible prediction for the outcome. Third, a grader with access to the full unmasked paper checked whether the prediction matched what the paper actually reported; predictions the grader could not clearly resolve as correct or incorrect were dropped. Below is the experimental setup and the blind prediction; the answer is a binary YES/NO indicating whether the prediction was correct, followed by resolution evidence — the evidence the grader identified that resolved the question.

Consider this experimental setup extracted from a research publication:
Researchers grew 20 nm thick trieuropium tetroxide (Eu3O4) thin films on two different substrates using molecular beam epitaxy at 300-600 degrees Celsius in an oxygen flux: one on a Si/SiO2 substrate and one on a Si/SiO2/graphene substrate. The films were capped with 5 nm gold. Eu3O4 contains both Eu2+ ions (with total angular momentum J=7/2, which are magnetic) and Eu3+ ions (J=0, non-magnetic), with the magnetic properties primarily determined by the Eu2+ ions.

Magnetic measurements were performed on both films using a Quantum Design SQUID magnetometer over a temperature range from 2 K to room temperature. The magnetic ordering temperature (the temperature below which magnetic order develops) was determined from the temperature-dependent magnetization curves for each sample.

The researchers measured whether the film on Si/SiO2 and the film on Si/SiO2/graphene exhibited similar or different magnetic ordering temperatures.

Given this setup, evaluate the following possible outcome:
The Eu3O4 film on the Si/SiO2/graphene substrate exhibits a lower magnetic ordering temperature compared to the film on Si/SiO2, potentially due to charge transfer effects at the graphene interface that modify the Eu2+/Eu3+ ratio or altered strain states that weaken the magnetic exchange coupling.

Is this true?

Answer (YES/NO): NO